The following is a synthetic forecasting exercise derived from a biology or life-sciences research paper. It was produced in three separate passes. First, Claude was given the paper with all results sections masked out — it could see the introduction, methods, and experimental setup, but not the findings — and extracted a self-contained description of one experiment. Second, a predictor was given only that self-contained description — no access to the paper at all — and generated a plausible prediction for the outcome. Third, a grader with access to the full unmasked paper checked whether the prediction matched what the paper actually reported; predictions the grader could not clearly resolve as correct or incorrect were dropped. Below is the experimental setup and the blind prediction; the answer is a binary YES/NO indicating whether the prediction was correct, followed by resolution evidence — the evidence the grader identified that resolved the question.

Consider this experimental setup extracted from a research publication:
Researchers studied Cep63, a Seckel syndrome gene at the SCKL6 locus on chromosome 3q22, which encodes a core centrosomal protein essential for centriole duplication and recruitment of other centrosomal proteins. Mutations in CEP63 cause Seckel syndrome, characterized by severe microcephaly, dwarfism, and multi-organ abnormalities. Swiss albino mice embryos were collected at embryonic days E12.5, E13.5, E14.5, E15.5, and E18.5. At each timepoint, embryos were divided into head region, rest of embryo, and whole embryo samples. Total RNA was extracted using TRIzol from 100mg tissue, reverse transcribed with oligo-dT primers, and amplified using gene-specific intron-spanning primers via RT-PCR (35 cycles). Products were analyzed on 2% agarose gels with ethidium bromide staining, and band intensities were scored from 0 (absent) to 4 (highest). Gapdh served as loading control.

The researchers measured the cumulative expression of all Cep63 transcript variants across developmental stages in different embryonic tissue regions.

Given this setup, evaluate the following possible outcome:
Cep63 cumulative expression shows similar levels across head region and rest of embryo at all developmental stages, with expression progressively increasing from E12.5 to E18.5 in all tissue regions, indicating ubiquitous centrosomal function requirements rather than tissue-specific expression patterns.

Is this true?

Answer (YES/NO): NO